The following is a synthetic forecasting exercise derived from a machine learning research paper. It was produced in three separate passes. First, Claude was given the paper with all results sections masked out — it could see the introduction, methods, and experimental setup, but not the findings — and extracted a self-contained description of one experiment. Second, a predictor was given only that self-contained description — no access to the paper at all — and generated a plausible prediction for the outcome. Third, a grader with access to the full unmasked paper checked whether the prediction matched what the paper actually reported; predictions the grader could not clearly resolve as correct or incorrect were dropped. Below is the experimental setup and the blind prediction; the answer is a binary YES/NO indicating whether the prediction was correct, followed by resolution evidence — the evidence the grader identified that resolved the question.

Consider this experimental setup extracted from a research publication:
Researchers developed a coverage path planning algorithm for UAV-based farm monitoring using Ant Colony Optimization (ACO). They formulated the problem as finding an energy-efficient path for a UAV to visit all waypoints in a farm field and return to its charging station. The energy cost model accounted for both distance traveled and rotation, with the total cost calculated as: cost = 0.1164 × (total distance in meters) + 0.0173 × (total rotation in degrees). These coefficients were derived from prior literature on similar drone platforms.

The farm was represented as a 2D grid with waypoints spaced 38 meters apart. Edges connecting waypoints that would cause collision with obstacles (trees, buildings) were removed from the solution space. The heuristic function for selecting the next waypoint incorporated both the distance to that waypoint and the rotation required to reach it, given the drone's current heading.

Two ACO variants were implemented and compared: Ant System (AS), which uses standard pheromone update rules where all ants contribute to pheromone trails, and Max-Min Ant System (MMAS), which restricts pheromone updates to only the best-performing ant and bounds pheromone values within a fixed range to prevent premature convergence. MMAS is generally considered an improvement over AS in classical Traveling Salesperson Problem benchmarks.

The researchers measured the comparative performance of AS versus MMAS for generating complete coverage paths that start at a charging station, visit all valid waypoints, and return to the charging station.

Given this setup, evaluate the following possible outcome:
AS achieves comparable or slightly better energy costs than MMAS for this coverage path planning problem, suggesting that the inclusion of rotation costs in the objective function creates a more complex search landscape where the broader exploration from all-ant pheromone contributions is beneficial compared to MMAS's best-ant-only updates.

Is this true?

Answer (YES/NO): YES